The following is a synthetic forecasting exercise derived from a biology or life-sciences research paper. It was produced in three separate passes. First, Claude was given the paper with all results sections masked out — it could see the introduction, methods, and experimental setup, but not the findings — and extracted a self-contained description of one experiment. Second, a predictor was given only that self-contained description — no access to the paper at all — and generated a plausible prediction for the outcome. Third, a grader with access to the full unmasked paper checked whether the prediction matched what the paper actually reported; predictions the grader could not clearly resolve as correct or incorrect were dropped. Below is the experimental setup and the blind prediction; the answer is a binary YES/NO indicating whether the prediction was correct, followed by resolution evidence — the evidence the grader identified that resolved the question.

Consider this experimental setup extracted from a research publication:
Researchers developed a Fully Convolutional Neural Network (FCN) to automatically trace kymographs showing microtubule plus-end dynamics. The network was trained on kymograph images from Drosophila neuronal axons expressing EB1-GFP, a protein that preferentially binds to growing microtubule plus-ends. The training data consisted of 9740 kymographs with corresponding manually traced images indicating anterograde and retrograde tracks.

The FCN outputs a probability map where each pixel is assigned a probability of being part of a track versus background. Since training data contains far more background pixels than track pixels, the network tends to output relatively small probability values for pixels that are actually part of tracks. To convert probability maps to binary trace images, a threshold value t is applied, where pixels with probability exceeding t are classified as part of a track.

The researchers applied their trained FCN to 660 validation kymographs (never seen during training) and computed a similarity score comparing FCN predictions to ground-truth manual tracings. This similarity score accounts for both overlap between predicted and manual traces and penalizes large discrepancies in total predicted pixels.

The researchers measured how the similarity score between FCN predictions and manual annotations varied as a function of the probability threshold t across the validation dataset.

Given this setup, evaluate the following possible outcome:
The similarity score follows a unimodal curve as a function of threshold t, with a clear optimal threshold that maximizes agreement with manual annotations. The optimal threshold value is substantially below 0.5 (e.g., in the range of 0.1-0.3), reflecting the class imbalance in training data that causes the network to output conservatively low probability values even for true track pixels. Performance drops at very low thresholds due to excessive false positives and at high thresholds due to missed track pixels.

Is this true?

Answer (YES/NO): YES